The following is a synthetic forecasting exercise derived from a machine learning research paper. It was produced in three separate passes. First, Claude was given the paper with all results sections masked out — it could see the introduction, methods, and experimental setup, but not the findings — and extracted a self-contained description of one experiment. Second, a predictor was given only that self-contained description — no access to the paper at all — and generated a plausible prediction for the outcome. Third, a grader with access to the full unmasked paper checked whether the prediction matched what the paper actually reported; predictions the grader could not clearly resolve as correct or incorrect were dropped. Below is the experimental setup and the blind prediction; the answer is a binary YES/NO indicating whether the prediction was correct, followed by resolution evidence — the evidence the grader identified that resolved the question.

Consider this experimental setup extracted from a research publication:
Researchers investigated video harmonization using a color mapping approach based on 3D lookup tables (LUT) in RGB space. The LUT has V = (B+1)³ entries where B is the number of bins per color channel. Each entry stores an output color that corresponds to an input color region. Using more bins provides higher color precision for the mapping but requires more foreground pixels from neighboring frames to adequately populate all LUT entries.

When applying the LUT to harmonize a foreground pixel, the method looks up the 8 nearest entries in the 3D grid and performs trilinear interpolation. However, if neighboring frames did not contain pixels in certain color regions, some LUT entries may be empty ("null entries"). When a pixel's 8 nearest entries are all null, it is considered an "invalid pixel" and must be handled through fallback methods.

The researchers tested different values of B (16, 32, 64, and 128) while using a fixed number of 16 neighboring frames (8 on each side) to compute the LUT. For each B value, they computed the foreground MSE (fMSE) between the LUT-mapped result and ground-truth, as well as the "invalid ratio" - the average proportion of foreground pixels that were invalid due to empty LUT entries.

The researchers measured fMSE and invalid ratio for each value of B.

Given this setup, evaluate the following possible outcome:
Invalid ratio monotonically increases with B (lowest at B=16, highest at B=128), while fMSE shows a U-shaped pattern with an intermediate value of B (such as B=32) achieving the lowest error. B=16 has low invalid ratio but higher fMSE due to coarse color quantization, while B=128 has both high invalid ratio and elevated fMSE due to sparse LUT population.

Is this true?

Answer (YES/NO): NO